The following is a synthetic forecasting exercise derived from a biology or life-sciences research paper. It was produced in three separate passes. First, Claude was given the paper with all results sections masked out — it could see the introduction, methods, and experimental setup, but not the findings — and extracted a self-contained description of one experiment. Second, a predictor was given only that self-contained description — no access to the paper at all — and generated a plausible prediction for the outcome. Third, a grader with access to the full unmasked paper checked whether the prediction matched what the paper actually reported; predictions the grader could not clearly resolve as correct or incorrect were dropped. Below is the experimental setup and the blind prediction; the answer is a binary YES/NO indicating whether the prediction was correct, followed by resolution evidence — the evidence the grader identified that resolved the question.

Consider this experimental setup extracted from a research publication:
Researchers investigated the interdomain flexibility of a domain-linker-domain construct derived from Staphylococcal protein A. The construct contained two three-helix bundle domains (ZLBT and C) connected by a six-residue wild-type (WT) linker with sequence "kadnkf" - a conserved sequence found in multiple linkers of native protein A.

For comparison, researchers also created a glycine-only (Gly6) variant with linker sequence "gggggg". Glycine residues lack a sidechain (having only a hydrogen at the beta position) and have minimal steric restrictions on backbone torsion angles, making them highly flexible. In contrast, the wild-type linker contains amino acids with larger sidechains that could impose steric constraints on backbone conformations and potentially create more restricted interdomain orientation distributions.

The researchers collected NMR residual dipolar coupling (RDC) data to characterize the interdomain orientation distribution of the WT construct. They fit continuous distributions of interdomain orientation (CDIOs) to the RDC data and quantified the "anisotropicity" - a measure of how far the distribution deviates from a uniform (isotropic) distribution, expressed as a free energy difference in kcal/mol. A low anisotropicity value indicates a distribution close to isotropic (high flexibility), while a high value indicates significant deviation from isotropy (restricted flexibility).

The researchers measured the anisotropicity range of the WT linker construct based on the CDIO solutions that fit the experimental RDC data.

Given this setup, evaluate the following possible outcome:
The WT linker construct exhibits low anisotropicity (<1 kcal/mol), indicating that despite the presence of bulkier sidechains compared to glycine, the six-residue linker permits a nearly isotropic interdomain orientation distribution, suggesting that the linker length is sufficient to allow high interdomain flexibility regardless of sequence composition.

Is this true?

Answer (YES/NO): YES